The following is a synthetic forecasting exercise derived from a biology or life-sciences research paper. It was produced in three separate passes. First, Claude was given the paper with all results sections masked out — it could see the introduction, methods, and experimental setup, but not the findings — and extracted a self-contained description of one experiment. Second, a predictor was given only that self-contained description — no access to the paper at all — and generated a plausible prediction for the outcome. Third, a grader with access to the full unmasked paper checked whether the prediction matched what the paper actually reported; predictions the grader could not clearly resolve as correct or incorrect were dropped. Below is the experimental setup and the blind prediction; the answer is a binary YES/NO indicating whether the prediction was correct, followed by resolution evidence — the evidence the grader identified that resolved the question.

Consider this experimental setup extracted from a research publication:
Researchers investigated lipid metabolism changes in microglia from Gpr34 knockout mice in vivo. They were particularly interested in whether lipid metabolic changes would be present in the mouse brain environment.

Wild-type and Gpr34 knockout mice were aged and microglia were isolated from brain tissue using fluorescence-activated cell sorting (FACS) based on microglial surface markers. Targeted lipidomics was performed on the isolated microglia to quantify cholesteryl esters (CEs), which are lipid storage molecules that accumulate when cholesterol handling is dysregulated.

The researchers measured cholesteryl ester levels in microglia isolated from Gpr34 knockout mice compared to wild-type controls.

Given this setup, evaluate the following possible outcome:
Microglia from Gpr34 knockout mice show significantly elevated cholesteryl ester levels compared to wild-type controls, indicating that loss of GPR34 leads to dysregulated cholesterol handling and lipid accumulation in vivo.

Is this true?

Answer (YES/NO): NO